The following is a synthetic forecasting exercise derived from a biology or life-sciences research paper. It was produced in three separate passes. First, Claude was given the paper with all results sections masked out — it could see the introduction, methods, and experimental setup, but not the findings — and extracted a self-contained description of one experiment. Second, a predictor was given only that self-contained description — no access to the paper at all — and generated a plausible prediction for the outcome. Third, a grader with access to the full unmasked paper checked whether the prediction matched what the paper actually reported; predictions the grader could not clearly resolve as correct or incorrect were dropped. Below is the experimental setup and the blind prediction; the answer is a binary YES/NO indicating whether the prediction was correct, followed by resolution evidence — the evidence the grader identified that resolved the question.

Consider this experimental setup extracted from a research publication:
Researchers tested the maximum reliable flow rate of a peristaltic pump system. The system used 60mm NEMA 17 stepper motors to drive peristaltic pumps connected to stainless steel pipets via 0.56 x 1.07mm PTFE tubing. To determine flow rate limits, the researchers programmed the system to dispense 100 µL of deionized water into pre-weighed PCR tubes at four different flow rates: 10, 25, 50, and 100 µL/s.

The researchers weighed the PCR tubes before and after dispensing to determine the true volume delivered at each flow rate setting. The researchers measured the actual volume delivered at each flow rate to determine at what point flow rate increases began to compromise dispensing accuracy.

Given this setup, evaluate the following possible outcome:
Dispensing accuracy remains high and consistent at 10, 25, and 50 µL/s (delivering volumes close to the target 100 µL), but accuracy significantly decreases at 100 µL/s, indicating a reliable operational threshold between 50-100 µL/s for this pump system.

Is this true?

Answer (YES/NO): YES